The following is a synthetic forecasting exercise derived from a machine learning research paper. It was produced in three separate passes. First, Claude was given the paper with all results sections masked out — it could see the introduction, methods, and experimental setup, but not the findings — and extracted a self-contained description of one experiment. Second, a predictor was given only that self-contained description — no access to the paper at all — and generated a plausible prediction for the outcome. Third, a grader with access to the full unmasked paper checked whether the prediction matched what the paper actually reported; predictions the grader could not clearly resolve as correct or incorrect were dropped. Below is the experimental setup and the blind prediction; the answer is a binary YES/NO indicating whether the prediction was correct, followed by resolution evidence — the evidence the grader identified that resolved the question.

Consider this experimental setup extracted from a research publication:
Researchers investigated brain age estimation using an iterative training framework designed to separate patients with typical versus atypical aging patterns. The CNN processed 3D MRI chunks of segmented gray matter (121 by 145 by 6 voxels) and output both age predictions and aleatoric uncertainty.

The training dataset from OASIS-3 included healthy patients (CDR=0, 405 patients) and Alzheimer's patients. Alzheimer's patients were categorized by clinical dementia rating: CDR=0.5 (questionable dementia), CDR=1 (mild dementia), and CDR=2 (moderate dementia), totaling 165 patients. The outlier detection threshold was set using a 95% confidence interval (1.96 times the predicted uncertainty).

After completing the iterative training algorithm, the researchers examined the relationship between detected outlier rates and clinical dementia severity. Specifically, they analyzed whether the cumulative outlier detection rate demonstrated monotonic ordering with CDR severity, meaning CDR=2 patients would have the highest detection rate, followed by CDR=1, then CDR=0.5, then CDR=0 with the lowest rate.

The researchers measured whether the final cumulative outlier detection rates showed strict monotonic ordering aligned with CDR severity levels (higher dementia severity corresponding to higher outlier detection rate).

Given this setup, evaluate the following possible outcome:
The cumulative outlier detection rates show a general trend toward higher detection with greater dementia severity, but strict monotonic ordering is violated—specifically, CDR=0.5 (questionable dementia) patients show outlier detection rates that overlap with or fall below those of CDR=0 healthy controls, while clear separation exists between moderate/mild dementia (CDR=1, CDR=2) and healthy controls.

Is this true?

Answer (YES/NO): NO